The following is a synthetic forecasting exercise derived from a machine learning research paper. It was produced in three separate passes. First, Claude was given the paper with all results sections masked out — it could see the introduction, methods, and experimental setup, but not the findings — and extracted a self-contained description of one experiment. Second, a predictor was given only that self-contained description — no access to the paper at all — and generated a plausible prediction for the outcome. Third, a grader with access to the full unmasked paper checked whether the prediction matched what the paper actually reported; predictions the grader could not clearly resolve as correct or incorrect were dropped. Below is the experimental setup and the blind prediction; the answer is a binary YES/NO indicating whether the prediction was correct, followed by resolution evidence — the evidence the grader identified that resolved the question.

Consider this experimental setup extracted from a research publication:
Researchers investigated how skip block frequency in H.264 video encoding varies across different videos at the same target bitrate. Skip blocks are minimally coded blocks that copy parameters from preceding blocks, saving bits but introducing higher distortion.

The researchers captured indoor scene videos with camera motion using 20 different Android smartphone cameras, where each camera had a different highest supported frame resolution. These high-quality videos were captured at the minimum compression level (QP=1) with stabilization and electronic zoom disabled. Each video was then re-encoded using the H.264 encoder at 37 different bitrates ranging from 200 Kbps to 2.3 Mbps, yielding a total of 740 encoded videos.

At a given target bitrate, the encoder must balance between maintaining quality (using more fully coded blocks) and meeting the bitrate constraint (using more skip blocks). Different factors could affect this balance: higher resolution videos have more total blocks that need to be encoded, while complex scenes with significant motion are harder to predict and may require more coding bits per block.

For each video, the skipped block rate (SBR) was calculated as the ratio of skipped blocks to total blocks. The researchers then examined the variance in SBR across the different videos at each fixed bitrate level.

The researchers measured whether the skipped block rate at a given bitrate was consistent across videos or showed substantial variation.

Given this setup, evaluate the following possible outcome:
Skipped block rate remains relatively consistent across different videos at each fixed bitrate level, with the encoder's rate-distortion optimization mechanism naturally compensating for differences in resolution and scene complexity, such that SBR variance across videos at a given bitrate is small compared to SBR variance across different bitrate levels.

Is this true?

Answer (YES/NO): NO